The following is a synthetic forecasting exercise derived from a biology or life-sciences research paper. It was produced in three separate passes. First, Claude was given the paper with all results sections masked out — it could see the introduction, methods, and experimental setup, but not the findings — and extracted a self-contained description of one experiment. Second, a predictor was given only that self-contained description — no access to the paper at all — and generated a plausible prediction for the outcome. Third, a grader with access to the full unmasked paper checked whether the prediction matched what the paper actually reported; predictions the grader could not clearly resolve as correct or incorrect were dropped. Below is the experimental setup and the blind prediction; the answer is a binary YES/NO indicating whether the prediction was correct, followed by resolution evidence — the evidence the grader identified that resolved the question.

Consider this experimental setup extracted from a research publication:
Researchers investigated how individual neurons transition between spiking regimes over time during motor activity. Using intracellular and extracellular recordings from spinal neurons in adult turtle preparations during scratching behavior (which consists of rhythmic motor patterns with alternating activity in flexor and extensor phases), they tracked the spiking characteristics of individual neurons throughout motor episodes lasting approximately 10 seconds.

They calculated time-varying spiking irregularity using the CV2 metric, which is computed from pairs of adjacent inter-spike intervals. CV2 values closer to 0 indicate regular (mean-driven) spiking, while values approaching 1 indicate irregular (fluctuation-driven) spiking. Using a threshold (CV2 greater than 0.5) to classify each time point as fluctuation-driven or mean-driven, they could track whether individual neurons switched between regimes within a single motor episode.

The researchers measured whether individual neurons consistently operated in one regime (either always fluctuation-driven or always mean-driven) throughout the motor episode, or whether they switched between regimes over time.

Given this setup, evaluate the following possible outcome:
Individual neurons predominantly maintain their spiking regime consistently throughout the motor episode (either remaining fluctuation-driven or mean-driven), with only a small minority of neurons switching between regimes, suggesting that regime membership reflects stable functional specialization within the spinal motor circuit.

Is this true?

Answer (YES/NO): NO